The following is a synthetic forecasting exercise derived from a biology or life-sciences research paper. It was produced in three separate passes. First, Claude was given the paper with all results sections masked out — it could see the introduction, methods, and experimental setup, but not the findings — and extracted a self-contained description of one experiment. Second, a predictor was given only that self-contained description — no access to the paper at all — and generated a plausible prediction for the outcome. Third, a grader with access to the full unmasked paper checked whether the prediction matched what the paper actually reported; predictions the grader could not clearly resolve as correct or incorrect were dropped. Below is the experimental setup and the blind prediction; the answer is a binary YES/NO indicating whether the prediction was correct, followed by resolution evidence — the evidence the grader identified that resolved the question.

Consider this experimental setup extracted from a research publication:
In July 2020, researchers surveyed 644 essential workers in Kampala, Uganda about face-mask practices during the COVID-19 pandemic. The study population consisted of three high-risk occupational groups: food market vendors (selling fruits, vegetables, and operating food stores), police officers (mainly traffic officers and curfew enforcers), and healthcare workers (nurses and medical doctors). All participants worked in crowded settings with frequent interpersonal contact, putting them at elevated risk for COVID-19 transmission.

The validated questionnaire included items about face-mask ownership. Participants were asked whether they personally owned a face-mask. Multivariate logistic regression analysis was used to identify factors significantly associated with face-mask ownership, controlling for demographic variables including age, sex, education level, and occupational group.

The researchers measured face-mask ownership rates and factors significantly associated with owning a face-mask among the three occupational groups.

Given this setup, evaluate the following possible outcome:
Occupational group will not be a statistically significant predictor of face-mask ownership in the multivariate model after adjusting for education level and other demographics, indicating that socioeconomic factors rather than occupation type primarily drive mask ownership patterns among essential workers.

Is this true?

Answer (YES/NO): NO